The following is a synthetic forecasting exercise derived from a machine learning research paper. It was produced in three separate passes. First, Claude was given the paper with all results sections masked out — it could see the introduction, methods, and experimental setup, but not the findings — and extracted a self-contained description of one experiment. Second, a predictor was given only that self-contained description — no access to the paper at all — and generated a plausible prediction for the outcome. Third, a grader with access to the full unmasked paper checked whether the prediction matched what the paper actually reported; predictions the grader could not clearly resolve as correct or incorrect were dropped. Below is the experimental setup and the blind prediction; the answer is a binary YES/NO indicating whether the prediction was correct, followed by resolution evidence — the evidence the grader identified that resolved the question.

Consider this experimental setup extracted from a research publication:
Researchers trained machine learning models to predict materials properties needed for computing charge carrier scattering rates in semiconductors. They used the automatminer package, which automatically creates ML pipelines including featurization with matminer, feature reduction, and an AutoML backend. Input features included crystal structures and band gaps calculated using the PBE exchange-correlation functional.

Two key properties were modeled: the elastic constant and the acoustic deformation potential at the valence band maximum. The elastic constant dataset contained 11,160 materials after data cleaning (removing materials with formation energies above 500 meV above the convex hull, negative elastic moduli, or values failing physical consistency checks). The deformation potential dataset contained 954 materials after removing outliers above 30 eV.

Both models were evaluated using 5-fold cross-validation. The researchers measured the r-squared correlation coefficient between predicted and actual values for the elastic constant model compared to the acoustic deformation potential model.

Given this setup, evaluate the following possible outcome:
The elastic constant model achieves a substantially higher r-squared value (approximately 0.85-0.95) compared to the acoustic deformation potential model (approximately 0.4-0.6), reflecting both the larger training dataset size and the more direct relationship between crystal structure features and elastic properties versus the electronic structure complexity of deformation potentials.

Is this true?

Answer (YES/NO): YES